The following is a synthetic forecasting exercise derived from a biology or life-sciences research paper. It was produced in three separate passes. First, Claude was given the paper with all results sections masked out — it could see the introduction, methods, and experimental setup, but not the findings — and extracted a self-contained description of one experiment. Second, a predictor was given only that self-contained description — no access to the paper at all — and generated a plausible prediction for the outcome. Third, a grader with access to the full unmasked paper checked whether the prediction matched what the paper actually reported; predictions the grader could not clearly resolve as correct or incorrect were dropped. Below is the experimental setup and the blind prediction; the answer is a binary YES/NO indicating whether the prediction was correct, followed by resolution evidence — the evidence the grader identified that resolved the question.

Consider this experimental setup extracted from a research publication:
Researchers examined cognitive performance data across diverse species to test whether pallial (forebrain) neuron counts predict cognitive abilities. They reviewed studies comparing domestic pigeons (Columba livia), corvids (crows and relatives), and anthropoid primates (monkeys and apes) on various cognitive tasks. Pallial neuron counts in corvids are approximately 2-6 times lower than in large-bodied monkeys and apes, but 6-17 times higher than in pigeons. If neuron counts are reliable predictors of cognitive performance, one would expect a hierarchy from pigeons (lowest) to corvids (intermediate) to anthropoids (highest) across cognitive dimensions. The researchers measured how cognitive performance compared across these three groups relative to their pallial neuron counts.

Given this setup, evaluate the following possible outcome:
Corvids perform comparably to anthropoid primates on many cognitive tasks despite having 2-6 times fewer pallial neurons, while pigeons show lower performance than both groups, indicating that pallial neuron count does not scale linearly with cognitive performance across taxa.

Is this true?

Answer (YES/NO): NO